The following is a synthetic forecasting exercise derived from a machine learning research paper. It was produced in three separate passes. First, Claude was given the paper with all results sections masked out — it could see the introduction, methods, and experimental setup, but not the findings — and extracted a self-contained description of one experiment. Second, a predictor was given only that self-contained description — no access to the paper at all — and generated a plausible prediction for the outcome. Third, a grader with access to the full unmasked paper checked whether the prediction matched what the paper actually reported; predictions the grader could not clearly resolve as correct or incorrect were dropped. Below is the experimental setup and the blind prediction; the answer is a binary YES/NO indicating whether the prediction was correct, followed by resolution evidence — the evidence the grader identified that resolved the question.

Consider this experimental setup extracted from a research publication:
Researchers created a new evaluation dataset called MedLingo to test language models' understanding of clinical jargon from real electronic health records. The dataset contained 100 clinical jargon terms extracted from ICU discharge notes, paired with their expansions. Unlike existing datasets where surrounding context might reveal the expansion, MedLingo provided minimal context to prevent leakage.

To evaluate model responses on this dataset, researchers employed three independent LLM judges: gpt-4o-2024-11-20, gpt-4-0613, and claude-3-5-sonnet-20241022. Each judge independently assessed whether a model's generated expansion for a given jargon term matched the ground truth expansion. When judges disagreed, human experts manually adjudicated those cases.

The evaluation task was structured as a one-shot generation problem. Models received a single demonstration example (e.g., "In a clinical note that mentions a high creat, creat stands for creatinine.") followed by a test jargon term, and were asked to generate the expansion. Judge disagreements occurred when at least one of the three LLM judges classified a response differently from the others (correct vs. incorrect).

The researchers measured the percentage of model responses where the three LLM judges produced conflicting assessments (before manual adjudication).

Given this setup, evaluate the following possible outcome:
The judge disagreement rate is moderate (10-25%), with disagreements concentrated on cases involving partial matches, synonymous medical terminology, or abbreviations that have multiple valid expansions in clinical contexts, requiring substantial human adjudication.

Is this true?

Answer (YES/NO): NO